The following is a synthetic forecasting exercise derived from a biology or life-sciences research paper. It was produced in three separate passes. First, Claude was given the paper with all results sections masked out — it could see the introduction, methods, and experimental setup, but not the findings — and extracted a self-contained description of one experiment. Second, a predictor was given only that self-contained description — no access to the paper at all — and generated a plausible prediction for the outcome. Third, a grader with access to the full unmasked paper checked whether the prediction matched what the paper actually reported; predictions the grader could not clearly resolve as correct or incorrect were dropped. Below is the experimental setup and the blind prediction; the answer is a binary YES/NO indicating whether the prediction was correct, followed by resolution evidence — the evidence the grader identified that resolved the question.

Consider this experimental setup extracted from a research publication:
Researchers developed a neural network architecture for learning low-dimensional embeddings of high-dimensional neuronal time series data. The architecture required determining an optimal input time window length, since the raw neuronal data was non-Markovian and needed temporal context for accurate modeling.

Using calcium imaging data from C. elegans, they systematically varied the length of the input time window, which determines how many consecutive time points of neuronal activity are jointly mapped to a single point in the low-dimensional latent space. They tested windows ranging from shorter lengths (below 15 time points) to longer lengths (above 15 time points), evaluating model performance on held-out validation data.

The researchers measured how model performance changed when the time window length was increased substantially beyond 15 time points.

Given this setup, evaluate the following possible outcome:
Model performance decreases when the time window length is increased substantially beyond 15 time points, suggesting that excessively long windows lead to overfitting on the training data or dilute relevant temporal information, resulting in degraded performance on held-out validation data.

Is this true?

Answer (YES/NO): NO